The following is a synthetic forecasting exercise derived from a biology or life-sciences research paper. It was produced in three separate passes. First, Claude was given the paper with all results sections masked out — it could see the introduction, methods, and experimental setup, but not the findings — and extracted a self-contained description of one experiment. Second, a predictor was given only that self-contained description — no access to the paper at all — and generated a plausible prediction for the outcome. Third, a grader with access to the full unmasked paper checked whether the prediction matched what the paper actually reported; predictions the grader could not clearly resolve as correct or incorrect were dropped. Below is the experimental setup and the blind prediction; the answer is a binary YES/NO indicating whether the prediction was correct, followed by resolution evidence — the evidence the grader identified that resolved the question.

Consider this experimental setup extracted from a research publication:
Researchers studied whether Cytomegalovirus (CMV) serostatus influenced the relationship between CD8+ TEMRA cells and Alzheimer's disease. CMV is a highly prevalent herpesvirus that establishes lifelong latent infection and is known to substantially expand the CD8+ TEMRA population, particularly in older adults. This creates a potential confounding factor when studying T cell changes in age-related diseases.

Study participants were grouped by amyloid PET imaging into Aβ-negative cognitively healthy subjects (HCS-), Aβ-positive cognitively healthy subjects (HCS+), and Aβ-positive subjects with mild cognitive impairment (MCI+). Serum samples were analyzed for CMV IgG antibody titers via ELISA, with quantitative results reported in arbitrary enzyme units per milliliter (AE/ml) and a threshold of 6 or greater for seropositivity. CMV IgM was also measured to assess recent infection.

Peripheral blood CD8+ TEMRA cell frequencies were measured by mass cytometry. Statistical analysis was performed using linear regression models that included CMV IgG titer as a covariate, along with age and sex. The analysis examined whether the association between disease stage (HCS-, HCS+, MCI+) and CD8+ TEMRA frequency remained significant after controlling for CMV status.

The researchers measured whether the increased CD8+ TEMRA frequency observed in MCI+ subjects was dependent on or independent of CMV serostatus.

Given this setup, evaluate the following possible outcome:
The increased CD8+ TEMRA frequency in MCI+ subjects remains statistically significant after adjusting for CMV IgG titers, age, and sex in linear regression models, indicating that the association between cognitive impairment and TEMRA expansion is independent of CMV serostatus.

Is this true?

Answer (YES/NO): YES